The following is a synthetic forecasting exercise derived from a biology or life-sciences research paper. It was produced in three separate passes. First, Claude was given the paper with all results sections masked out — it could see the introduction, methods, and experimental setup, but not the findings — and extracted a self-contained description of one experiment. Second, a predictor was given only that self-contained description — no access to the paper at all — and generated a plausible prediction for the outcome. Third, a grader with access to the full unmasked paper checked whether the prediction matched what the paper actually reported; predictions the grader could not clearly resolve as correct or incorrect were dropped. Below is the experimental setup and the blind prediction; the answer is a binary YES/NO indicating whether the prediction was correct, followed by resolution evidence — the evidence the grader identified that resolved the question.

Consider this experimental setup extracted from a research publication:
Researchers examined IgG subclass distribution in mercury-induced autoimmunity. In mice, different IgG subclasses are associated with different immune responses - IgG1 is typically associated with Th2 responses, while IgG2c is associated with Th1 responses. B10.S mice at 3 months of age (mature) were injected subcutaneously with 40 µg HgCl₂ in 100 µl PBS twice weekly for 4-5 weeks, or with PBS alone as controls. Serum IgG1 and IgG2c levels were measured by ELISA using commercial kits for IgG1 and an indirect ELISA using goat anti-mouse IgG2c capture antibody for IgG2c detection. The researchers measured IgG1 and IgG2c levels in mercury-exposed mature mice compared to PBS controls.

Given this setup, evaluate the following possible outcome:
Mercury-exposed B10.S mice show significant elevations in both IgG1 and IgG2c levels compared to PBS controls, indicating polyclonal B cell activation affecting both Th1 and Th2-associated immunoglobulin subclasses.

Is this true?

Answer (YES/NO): YES